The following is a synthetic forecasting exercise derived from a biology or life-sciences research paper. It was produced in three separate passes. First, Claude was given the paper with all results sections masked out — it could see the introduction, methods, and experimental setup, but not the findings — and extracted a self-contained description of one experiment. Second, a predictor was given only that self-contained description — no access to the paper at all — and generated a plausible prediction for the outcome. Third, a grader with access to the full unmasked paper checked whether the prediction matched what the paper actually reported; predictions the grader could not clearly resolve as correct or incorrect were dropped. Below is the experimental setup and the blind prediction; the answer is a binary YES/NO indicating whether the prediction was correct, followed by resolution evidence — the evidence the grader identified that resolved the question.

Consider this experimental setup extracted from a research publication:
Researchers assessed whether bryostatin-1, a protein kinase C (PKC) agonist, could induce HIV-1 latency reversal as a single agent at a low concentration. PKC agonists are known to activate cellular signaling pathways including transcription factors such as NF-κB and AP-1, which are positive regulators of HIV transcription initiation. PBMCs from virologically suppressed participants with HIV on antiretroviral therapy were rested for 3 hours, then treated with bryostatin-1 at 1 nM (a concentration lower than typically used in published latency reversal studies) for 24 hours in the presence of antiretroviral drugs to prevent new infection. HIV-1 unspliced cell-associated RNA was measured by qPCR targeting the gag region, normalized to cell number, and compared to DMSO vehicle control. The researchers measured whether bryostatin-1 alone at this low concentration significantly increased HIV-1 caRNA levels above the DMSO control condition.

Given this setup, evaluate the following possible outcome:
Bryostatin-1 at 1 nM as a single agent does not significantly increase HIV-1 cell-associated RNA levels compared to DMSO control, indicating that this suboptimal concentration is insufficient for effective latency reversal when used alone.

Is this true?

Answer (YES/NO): YES